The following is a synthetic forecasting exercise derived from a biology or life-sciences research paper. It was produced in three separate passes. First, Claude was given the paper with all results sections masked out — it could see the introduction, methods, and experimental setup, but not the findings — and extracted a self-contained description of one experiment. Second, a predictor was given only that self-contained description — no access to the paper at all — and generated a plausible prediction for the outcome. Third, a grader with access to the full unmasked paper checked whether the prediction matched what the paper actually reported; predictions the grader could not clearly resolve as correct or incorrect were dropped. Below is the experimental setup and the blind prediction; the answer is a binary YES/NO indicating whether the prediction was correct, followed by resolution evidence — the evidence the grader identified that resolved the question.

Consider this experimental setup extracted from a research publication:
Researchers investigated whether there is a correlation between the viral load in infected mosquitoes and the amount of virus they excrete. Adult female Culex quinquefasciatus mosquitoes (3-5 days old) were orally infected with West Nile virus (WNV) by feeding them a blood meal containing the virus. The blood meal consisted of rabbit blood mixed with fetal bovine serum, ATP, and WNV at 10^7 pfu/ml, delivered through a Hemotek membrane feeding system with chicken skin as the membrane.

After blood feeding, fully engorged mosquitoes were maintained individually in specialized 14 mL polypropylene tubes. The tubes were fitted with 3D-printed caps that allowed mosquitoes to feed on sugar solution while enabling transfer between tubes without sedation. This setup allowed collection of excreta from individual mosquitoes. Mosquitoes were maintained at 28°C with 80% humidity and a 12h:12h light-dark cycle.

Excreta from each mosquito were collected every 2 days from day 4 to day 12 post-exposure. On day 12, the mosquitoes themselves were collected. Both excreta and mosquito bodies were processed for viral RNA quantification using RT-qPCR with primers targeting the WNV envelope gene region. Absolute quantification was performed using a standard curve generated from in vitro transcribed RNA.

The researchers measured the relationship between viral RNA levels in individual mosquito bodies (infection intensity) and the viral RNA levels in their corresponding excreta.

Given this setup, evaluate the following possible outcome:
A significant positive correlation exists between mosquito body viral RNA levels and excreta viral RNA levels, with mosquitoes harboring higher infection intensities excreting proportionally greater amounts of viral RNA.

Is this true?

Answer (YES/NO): NO